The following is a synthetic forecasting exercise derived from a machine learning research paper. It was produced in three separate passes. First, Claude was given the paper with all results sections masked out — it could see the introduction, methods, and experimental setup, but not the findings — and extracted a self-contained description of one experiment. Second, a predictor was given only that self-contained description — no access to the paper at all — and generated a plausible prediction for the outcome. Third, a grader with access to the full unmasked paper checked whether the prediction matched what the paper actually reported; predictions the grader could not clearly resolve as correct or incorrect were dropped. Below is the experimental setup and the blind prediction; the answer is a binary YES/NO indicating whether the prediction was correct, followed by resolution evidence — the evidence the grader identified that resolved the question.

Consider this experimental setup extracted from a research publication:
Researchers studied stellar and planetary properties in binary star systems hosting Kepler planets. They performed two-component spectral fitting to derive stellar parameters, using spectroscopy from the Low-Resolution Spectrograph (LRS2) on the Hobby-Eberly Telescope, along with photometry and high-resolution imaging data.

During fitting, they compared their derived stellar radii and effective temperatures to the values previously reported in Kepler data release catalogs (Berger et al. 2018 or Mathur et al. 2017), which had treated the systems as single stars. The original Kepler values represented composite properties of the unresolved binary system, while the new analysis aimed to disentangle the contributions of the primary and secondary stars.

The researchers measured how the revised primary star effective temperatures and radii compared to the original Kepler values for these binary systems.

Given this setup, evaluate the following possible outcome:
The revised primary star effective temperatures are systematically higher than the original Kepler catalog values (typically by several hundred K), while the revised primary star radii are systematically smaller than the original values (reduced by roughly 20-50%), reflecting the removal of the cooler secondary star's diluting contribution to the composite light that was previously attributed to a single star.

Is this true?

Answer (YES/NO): NO